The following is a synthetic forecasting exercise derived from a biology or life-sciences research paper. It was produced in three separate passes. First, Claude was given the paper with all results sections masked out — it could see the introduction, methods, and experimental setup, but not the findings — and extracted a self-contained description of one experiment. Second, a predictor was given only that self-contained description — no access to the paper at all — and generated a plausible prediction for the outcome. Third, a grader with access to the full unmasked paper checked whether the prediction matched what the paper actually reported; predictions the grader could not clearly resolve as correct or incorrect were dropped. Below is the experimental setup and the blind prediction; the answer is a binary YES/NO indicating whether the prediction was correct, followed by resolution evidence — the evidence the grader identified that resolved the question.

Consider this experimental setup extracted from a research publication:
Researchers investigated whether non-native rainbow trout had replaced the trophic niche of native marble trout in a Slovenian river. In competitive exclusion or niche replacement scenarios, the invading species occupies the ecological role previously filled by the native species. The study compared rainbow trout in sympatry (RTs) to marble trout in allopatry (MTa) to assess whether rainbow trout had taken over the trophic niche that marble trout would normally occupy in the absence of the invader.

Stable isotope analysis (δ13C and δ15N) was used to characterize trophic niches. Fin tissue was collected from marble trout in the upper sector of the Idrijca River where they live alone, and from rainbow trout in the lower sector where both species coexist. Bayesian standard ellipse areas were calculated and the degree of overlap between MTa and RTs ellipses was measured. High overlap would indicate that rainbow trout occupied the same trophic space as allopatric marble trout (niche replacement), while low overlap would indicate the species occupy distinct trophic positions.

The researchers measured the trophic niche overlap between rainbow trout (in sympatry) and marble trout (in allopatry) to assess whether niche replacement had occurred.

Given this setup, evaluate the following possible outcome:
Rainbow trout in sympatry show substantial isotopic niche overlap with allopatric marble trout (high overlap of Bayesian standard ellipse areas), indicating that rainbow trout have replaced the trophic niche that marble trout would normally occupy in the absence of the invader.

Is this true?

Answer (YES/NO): NO